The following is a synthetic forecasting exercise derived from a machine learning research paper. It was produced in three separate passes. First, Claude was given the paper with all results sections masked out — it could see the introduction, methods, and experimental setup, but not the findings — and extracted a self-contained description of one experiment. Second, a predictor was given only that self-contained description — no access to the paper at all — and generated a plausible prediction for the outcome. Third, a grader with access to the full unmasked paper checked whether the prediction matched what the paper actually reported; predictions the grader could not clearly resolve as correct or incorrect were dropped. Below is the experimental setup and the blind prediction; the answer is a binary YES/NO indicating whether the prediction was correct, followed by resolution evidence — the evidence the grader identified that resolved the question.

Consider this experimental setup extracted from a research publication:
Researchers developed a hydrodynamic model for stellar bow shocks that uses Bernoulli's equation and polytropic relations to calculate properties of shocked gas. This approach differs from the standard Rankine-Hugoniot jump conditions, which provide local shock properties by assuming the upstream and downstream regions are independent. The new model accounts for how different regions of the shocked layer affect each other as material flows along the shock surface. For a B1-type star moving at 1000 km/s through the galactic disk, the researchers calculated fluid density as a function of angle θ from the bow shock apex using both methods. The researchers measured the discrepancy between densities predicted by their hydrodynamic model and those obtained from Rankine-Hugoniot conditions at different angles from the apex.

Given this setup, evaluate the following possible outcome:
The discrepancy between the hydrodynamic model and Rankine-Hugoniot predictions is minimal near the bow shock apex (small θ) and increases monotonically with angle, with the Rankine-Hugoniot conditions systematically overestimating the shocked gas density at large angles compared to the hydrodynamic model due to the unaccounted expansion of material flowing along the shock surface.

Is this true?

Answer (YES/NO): NO